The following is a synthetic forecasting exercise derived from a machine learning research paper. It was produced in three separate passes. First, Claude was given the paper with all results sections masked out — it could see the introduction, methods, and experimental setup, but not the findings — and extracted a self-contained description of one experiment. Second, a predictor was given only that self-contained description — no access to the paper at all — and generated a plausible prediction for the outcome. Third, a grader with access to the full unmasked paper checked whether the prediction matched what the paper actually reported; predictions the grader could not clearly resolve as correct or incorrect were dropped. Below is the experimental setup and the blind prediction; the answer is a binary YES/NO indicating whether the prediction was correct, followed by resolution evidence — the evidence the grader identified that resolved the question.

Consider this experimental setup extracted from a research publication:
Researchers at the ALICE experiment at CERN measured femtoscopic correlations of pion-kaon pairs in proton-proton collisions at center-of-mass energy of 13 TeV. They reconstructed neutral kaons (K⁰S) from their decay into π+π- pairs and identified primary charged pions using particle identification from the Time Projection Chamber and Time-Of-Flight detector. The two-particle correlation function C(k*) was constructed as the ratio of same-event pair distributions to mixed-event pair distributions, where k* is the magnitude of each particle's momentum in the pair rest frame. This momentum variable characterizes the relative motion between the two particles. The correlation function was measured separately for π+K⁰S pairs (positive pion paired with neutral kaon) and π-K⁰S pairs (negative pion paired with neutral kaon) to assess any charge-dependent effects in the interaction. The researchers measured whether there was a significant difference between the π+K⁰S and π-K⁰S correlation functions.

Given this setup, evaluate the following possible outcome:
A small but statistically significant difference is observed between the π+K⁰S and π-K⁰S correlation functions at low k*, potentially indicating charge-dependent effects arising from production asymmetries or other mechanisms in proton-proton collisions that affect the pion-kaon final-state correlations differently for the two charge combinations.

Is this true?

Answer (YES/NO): NO